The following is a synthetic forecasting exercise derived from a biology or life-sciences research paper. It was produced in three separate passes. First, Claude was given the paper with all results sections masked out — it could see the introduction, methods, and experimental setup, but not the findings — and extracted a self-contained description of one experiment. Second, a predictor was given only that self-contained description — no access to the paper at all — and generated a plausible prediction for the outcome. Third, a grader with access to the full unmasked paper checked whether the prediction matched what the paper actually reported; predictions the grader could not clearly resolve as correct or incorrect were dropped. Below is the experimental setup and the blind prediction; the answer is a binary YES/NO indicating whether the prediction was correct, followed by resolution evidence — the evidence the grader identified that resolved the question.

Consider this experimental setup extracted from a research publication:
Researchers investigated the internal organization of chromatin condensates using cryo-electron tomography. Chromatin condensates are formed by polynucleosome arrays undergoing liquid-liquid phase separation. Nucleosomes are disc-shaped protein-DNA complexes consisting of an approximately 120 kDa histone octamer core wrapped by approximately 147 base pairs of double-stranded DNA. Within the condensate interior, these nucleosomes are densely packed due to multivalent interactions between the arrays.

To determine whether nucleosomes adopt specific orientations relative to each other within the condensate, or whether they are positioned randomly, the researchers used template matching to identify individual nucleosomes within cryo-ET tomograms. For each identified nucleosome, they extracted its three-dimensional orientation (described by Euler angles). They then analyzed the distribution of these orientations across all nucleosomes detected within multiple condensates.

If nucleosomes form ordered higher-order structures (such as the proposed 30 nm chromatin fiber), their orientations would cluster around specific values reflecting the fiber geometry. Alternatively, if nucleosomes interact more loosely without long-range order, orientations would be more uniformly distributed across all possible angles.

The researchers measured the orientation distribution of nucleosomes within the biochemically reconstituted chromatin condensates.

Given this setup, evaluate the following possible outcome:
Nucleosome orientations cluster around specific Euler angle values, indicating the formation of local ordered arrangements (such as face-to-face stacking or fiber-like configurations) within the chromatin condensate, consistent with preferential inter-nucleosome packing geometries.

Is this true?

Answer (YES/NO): NO